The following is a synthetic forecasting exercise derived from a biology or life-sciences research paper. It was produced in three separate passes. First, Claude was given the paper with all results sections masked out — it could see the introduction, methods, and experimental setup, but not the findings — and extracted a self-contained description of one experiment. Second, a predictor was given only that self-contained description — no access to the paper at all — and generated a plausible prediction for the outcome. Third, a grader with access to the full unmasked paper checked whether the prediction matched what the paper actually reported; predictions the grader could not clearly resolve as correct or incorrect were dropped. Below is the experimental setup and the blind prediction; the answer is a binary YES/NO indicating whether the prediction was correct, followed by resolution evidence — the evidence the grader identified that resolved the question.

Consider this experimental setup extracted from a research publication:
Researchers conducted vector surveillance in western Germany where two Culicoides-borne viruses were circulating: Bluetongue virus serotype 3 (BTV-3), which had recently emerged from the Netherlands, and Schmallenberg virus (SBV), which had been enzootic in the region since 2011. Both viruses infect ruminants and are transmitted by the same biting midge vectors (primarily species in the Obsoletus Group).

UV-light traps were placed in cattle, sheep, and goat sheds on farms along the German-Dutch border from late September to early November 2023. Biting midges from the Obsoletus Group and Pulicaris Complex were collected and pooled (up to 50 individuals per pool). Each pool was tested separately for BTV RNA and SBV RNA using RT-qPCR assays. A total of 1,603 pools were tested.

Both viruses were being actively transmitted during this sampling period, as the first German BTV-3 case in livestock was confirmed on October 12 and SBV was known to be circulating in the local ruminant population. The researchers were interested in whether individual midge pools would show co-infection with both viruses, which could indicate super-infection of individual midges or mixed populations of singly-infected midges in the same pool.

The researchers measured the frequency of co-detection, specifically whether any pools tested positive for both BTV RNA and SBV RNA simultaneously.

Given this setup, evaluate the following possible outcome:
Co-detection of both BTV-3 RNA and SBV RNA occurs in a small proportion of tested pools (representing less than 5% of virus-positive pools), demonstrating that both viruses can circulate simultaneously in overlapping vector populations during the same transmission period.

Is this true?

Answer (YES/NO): NO